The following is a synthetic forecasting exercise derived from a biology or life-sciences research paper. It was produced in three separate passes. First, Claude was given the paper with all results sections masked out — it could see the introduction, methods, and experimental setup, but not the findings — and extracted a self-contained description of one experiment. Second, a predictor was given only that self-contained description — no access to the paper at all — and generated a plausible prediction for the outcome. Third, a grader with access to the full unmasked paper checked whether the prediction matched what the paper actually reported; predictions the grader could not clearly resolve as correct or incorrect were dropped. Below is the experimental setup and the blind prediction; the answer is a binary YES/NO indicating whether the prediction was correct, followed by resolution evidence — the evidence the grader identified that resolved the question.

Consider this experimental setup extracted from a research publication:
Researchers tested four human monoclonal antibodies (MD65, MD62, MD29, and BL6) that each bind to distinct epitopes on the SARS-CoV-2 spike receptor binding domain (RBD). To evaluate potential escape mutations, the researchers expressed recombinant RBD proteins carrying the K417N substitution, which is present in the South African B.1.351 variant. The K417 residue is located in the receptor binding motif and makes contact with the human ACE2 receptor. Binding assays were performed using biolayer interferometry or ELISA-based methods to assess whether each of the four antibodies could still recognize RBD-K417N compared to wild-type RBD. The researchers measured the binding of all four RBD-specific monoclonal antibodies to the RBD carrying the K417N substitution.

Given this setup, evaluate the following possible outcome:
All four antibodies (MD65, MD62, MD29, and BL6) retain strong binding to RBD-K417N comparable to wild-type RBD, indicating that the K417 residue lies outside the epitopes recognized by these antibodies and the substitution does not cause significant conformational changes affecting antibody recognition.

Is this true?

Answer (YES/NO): NO